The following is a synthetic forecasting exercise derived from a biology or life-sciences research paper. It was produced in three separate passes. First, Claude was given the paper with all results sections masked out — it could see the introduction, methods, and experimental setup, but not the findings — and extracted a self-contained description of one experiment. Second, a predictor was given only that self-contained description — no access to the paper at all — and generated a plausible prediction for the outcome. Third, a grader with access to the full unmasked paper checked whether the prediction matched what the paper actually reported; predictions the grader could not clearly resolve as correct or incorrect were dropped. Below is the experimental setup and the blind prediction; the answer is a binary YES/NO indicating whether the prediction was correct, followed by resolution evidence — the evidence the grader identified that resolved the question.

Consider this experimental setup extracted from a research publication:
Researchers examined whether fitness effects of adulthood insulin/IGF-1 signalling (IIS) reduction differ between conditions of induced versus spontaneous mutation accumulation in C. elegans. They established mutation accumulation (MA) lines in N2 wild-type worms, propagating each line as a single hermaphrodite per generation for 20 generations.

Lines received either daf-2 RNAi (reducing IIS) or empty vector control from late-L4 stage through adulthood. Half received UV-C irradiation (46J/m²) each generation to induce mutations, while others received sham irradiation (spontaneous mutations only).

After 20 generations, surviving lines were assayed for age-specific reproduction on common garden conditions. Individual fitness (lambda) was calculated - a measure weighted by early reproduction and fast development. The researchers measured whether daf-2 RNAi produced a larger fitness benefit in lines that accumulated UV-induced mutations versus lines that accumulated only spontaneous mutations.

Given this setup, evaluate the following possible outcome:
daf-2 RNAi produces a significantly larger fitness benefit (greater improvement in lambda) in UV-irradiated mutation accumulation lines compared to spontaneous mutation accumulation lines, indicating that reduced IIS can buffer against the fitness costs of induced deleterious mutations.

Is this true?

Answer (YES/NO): YES